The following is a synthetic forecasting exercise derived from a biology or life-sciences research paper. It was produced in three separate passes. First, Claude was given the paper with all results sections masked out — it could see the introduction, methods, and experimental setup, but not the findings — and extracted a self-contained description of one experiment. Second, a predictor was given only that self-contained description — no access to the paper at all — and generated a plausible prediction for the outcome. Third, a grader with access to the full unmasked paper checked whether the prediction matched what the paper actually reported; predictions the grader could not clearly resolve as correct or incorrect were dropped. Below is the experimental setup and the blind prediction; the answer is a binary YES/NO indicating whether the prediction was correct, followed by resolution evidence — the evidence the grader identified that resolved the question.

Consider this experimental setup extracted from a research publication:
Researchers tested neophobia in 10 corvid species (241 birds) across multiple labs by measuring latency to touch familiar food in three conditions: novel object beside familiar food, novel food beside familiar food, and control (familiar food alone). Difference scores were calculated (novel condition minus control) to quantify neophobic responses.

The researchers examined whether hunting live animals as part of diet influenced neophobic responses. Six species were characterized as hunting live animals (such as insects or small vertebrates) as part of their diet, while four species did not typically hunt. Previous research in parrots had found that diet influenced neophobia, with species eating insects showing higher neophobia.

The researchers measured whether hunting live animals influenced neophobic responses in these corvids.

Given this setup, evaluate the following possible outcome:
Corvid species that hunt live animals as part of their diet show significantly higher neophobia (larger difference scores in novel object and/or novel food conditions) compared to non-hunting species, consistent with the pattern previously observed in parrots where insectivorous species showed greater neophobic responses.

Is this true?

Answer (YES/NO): NO